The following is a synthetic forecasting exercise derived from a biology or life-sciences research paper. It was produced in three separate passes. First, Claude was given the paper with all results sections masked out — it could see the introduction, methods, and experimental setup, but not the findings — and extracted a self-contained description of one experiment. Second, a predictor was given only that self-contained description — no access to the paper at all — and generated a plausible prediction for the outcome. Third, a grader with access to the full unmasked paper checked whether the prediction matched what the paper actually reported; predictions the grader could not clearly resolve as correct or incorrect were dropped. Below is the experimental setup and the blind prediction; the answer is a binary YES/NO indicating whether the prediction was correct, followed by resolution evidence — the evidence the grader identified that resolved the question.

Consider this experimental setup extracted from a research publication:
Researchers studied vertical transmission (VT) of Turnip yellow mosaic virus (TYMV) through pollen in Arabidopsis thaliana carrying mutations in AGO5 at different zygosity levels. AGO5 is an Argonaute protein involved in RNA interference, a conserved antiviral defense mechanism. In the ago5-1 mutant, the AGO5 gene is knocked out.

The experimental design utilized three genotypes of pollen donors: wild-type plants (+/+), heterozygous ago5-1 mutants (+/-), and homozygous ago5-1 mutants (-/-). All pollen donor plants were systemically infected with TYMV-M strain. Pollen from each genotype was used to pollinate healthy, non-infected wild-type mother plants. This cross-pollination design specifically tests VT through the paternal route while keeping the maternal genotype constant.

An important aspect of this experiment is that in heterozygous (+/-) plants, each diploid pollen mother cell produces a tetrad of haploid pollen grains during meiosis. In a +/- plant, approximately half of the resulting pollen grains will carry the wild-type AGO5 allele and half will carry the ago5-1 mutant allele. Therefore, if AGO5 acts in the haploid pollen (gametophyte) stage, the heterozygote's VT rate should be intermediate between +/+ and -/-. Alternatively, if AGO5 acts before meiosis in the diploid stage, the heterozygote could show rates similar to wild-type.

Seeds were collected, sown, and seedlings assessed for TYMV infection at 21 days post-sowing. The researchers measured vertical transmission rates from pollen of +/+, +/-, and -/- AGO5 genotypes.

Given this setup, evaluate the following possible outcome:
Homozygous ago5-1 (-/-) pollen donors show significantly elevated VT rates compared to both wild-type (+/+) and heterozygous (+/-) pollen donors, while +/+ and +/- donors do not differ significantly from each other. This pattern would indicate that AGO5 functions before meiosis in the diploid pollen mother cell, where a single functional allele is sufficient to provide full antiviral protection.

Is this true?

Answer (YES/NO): NO